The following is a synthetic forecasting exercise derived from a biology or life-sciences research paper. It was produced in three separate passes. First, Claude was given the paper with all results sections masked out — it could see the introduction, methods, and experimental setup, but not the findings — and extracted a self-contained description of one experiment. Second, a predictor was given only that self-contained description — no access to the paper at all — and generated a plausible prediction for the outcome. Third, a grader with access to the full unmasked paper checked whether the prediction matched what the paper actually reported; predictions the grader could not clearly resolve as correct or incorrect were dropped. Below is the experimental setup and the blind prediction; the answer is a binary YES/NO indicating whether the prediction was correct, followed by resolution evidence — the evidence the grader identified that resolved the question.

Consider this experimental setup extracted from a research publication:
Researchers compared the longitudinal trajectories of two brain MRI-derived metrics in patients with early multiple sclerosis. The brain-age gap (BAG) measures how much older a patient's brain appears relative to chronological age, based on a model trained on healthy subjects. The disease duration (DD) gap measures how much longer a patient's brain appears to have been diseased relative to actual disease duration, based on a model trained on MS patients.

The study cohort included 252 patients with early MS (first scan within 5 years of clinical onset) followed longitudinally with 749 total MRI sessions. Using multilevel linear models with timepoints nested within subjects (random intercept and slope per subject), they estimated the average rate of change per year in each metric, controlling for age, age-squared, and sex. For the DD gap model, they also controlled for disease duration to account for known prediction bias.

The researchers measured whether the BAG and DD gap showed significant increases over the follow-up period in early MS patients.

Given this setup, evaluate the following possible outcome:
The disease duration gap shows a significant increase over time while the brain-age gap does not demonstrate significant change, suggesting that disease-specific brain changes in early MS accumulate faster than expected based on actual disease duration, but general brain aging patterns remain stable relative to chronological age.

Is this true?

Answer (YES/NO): NO